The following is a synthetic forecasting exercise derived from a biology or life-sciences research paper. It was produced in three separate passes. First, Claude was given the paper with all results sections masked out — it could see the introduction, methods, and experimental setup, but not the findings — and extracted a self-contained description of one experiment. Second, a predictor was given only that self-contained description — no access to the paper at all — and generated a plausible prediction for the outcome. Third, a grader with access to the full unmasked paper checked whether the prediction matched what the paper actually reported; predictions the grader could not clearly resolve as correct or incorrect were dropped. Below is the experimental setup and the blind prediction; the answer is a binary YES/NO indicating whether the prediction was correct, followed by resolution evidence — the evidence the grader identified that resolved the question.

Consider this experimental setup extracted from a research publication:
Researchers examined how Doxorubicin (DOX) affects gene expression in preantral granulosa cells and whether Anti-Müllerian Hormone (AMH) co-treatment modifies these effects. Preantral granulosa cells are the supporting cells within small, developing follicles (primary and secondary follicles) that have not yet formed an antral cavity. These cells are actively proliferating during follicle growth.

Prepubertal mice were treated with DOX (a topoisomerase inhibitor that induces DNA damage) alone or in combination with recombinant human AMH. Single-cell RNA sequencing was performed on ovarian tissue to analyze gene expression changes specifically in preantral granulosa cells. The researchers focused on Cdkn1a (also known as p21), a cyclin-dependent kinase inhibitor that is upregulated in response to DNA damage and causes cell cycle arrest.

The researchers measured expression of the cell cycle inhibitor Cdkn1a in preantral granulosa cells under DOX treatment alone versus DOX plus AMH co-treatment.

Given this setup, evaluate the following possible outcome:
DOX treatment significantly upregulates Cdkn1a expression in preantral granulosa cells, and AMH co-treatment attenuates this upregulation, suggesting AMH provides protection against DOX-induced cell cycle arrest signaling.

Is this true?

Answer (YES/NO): YES